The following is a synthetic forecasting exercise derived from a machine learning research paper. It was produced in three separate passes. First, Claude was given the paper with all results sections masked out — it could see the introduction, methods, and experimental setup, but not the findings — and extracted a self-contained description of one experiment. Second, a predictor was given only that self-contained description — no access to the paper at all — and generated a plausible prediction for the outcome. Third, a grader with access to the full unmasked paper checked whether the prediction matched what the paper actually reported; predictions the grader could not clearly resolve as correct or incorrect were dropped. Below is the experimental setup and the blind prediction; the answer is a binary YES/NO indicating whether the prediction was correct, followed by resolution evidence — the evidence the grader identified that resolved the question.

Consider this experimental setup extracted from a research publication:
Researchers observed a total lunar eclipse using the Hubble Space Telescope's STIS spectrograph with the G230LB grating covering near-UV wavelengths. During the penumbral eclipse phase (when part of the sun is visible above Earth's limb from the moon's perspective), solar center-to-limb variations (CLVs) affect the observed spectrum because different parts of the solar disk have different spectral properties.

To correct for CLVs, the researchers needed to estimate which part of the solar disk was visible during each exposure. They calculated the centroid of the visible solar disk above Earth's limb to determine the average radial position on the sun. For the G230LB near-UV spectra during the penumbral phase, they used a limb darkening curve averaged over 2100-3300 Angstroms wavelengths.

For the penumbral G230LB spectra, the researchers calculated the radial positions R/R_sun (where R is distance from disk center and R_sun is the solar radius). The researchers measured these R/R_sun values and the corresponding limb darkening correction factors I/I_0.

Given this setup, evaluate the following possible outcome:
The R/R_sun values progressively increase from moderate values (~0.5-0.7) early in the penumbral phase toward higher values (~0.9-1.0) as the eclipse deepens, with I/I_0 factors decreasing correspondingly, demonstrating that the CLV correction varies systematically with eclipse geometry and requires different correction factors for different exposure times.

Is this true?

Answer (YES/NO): NO